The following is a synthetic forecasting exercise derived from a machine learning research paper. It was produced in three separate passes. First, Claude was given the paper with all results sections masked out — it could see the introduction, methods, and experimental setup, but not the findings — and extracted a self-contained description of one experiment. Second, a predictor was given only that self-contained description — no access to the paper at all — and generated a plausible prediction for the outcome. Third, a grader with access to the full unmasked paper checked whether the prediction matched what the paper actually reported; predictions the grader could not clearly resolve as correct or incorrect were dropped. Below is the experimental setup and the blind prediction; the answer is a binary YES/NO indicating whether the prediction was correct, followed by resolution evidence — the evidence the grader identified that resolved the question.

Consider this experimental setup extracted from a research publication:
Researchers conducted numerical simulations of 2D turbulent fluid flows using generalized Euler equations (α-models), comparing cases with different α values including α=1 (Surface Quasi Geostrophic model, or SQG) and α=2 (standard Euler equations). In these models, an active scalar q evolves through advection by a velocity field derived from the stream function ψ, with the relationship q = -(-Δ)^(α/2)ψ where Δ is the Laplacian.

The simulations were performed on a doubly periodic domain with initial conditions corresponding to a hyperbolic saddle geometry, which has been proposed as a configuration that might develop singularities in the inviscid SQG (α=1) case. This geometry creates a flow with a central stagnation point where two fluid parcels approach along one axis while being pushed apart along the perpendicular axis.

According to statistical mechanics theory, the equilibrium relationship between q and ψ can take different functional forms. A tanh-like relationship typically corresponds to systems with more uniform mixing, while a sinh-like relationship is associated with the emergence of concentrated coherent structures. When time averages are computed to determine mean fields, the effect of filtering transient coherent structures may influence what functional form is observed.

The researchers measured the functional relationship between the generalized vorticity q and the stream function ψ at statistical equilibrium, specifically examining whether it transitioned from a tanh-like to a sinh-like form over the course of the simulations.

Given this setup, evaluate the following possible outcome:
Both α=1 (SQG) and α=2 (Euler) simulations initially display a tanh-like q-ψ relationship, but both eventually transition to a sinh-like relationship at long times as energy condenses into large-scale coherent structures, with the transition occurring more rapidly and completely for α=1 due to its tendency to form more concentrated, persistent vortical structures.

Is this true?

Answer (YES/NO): NO